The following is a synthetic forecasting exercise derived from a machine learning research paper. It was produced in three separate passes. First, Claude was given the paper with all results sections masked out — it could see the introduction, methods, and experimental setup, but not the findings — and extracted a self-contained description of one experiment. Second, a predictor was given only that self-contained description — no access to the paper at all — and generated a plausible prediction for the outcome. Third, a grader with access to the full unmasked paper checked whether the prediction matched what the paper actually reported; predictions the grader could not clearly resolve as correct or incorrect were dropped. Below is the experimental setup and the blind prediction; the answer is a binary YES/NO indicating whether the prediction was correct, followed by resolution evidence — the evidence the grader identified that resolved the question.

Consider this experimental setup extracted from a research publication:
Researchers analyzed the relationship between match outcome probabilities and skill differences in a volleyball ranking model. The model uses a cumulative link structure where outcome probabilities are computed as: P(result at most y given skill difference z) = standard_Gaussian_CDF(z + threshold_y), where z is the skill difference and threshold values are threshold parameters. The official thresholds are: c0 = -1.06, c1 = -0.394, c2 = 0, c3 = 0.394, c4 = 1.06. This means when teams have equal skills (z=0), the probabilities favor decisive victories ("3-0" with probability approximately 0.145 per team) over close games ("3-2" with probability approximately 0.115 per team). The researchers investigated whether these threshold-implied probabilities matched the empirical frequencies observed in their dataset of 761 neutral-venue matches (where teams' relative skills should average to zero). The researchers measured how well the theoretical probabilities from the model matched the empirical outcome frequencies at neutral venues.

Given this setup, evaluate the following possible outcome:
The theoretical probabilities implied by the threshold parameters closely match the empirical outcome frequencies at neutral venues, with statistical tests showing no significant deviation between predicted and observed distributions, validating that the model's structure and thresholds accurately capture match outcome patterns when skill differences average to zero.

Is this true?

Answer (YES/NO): NO